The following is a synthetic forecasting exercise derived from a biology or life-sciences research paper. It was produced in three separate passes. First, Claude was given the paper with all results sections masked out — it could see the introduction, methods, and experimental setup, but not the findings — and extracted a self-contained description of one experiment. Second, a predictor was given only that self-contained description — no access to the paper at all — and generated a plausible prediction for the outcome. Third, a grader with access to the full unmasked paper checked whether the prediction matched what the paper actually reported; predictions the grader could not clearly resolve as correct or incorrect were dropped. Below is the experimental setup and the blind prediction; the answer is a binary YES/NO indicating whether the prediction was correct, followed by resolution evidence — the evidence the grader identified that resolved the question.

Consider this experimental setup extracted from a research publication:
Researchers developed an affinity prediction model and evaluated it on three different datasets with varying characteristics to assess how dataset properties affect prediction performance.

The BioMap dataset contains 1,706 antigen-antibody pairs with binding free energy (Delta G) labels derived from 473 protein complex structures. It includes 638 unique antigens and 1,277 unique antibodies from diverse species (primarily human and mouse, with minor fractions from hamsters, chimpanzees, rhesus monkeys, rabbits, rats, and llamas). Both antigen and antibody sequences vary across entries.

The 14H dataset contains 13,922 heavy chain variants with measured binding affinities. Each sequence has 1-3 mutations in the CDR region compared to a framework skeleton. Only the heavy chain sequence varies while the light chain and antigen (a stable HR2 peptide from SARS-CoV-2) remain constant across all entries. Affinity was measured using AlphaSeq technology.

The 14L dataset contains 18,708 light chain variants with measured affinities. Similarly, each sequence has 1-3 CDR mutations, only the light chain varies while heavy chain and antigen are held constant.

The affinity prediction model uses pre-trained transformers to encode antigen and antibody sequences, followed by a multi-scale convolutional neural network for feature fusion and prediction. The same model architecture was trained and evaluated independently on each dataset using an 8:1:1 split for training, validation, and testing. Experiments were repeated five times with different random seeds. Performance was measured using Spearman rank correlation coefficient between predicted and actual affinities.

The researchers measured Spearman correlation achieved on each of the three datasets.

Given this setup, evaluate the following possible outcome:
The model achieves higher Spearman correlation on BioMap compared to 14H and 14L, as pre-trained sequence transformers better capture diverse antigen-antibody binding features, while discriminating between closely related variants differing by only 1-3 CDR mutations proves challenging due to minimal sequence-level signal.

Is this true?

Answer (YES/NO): YES